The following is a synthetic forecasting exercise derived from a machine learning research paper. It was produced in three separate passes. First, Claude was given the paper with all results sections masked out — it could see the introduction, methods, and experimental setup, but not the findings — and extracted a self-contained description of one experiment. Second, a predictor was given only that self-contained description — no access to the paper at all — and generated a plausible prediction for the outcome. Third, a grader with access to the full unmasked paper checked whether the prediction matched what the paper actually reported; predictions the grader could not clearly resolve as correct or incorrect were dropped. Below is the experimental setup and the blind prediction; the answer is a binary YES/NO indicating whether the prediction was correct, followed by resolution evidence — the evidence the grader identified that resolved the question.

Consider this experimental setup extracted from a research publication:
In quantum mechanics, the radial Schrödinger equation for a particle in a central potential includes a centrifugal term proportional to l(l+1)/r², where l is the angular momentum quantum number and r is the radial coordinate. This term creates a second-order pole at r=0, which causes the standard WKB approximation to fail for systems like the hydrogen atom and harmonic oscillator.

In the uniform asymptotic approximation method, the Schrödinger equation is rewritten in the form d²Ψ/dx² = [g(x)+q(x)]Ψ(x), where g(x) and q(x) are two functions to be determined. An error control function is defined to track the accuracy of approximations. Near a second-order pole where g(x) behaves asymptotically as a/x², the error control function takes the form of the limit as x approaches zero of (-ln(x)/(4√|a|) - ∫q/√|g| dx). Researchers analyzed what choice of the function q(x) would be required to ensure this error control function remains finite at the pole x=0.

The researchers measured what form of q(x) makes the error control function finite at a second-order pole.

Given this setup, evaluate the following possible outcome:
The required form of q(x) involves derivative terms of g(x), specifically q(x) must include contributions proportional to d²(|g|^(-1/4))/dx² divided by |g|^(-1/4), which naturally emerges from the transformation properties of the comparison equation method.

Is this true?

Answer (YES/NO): NO